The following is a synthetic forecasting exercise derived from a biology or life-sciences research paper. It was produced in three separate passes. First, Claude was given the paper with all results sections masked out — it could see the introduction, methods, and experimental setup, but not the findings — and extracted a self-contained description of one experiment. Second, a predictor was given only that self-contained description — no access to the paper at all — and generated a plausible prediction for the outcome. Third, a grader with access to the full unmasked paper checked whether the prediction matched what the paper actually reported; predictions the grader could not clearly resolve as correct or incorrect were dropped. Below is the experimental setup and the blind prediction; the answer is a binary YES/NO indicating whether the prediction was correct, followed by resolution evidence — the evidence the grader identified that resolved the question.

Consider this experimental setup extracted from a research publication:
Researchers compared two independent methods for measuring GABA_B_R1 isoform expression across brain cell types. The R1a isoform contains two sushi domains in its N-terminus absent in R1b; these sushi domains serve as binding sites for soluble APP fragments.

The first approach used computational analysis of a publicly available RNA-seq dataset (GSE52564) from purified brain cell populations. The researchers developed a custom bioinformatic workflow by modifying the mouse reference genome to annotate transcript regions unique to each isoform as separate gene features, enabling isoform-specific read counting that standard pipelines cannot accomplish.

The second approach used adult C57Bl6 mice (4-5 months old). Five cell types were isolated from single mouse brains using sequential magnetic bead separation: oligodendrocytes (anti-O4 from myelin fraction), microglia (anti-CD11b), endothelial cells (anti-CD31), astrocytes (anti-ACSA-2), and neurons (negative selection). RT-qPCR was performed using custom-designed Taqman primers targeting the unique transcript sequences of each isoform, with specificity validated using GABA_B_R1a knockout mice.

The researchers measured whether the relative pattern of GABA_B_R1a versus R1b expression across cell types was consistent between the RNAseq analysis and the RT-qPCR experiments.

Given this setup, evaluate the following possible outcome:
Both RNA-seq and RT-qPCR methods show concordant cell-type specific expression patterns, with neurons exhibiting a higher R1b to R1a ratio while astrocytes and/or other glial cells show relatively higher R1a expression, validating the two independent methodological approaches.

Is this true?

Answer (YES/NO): NO